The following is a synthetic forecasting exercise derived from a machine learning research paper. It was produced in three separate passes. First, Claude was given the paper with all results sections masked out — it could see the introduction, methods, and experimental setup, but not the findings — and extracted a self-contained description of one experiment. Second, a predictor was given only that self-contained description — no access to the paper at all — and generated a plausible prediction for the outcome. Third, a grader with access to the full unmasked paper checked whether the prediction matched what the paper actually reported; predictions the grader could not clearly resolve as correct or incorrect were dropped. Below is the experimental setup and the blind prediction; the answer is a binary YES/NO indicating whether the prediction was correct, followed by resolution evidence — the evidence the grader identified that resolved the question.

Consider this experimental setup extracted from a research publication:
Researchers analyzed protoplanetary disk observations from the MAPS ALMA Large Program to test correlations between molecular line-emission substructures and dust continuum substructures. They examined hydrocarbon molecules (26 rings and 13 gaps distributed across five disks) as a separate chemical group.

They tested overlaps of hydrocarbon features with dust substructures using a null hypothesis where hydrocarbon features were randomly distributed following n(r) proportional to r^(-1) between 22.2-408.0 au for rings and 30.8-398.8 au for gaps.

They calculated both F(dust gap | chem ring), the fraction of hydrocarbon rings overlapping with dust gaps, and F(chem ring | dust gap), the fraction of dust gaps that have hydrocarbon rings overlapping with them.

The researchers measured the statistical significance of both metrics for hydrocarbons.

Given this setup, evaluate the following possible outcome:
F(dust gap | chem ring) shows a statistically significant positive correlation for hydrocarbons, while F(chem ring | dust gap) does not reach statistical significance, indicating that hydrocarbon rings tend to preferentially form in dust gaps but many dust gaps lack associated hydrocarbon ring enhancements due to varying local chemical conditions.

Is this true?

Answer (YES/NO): NO